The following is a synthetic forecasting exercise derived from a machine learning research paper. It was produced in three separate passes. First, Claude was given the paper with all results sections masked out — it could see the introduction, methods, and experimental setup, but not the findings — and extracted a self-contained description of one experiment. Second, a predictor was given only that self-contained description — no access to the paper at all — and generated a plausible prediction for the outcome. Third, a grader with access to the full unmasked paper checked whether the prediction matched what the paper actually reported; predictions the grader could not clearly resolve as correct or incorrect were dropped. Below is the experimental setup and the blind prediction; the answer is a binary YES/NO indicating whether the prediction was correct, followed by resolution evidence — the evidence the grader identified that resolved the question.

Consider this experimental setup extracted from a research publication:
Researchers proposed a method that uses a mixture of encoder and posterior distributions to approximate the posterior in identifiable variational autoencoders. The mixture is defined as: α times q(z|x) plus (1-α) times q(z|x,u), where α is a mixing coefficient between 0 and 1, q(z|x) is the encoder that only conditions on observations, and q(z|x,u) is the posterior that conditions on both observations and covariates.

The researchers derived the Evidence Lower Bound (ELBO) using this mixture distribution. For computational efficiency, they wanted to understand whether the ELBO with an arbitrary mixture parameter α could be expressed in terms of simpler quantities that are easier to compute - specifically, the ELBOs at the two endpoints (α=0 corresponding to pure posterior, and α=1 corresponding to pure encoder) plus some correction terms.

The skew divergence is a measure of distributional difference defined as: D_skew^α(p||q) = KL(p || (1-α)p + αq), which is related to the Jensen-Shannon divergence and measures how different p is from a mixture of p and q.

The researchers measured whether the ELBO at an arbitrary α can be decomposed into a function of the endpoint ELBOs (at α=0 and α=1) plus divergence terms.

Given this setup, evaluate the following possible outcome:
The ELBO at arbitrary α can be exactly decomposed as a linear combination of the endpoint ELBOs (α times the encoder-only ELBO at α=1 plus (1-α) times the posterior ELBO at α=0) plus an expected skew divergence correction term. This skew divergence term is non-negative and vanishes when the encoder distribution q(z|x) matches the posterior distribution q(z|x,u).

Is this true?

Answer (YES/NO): NO